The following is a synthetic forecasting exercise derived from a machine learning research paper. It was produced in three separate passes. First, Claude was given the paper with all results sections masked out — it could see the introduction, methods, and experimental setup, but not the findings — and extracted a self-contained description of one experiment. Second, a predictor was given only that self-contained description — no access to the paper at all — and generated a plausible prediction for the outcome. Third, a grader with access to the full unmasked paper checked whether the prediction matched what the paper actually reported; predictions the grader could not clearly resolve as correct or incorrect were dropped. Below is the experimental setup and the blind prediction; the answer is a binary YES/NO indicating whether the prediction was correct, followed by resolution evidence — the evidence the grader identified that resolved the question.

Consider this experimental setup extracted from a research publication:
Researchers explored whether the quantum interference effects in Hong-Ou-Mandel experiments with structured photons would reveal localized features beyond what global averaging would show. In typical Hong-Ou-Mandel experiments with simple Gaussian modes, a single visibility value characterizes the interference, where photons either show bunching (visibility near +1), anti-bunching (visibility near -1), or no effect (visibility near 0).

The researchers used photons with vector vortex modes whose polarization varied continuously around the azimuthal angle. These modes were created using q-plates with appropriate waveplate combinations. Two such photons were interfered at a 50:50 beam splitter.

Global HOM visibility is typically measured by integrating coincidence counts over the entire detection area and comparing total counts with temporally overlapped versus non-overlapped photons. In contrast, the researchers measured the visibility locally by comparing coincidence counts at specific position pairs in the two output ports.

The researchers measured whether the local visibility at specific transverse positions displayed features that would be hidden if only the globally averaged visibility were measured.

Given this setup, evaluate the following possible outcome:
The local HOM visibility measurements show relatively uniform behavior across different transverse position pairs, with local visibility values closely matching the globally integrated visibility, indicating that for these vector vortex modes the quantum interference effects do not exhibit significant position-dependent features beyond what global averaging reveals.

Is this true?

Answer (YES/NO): NO